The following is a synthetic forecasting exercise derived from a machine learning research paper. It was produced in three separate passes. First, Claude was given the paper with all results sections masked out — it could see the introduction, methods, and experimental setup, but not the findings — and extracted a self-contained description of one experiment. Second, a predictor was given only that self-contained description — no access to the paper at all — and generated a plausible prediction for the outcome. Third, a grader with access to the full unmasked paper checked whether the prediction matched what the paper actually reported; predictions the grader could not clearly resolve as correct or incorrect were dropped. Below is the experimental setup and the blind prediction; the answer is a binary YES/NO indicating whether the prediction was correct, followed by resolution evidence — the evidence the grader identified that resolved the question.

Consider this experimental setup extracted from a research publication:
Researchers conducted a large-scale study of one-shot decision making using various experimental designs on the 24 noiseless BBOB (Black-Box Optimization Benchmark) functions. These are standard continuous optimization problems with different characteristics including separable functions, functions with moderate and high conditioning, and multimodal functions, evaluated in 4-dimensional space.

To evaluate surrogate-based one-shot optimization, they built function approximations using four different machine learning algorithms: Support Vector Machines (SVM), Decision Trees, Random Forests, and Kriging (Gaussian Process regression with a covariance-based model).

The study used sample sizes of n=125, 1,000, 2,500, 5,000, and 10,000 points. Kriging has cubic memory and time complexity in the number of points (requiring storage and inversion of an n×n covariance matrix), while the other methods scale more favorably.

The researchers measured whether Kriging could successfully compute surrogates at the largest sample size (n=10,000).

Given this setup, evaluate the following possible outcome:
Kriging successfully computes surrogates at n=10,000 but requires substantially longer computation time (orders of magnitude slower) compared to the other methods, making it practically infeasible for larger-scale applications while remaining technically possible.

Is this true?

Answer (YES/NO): NO